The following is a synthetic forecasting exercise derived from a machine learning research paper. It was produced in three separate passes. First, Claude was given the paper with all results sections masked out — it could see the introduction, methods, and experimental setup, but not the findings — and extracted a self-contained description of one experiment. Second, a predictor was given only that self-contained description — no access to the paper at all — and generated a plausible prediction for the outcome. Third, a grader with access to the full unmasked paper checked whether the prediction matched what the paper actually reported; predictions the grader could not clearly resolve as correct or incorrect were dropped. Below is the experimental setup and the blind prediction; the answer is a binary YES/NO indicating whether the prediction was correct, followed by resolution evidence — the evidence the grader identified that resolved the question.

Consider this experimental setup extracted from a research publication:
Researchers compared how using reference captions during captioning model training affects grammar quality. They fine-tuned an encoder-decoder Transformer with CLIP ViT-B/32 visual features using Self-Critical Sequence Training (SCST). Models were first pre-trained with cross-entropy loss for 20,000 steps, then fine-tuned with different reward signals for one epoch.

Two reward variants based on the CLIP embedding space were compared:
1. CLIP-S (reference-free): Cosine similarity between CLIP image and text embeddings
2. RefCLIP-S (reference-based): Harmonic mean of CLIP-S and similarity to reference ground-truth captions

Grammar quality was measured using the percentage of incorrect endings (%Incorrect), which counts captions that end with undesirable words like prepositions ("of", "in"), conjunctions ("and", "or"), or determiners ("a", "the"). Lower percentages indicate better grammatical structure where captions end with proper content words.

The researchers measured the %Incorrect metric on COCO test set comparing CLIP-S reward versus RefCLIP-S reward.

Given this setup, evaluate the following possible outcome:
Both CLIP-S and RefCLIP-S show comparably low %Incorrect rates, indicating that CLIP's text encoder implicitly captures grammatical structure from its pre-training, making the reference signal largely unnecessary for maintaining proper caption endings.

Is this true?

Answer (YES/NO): NO